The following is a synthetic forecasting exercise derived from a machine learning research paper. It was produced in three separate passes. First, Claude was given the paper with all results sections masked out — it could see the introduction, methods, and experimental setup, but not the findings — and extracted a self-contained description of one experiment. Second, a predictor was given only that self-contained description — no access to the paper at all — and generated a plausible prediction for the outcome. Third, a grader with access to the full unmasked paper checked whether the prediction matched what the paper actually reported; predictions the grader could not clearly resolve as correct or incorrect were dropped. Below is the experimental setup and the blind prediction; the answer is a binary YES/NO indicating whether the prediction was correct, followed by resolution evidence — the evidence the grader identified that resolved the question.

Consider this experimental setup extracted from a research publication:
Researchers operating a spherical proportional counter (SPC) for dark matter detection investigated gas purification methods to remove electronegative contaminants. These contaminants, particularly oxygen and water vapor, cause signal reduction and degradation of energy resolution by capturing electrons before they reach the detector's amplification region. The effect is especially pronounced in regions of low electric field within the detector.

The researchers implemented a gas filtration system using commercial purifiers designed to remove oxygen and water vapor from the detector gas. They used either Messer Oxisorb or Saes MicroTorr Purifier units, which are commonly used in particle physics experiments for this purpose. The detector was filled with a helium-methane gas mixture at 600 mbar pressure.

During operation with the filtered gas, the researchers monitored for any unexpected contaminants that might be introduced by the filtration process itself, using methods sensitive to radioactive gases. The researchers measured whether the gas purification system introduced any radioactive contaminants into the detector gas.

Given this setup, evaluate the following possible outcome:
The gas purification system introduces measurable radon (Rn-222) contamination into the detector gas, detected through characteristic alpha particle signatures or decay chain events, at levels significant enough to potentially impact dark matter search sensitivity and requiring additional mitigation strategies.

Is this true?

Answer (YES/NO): YES